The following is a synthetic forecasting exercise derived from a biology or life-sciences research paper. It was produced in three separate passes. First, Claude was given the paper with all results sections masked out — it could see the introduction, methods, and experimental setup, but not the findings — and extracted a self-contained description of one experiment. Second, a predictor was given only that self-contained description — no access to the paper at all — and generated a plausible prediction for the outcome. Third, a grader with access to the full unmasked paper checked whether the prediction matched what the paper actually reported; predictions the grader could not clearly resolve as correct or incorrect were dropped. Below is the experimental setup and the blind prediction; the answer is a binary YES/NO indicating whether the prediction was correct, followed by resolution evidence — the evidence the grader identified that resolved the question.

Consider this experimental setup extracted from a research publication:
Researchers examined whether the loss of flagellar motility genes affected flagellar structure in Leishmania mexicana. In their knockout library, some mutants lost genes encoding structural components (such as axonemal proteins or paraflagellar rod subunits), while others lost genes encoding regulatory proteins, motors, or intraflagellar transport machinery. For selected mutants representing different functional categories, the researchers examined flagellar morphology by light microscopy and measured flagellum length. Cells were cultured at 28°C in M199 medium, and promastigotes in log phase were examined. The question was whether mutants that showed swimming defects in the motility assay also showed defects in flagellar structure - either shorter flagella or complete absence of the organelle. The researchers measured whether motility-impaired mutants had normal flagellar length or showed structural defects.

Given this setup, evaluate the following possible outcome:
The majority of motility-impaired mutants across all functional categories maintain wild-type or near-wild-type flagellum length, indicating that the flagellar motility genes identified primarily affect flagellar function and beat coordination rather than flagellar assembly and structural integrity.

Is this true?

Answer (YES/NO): NO